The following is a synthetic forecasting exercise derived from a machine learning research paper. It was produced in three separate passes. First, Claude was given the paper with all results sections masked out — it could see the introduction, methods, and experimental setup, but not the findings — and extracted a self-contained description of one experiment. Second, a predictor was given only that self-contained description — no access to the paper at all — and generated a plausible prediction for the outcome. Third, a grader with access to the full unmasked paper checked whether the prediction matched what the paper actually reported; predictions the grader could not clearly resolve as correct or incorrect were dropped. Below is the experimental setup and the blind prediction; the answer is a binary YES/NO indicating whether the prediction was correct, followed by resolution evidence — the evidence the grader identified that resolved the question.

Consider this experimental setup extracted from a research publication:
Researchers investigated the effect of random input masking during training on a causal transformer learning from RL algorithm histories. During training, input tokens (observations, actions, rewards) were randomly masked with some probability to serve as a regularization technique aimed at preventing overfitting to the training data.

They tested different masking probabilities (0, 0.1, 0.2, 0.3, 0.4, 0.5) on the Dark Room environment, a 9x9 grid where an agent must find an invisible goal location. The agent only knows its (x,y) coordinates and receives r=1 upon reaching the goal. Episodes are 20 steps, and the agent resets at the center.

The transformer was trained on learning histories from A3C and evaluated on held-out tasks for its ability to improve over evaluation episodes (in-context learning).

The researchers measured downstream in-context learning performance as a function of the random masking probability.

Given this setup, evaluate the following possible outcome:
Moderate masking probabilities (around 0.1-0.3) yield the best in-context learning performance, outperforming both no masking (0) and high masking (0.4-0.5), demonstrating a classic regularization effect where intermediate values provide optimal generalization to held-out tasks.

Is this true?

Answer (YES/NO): NO